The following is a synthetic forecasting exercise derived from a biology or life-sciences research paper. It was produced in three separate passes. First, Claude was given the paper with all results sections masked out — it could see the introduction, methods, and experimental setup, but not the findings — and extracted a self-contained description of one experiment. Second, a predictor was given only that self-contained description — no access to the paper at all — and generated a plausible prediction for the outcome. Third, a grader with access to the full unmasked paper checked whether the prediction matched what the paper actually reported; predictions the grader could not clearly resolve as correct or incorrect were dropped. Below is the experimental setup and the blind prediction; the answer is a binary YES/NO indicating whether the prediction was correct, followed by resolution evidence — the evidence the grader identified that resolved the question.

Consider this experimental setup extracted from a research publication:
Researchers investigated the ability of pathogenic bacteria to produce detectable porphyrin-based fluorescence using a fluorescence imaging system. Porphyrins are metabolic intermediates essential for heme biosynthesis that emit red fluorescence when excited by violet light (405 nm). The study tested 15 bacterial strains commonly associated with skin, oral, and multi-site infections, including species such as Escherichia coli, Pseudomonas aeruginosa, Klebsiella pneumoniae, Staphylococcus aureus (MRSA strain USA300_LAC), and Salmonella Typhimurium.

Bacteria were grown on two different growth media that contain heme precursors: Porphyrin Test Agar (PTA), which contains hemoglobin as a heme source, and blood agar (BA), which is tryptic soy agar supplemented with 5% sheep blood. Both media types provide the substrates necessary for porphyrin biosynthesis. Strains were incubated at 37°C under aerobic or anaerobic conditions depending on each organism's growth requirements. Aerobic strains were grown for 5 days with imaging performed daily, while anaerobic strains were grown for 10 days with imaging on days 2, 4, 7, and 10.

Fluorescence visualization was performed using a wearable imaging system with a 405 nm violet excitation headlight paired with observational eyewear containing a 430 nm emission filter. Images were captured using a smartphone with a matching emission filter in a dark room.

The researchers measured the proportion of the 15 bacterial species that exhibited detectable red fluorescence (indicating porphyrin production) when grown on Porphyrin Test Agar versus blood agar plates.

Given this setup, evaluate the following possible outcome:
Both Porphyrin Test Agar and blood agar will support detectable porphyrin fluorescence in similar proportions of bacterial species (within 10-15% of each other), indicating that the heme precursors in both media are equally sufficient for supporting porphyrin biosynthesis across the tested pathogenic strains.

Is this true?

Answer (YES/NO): NO